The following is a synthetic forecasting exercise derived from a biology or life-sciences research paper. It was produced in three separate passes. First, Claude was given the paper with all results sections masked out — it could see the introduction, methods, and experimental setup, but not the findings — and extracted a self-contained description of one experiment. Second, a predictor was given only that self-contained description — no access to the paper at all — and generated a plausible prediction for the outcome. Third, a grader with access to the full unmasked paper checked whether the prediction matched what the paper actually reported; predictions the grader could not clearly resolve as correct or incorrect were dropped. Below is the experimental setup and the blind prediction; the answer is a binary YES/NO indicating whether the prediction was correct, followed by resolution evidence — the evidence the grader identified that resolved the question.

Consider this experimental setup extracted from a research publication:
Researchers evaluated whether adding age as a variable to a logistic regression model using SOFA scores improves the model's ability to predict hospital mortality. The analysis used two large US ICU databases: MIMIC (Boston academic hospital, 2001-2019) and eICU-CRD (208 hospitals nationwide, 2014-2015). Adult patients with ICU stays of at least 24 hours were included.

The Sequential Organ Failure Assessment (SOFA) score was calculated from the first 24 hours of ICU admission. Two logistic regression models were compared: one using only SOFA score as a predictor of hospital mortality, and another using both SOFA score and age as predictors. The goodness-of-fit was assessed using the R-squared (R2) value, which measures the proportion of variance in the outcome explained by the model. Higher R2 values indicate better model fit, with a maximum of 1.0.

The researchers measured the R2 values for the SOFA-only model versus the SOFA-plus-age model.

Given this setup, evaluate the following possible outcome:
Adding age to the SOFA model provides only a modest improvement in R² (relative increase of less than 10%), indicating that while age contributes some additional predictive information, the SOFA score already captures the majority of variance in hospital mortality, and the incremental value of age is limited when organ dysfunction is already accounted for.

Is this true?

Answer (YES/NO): NO